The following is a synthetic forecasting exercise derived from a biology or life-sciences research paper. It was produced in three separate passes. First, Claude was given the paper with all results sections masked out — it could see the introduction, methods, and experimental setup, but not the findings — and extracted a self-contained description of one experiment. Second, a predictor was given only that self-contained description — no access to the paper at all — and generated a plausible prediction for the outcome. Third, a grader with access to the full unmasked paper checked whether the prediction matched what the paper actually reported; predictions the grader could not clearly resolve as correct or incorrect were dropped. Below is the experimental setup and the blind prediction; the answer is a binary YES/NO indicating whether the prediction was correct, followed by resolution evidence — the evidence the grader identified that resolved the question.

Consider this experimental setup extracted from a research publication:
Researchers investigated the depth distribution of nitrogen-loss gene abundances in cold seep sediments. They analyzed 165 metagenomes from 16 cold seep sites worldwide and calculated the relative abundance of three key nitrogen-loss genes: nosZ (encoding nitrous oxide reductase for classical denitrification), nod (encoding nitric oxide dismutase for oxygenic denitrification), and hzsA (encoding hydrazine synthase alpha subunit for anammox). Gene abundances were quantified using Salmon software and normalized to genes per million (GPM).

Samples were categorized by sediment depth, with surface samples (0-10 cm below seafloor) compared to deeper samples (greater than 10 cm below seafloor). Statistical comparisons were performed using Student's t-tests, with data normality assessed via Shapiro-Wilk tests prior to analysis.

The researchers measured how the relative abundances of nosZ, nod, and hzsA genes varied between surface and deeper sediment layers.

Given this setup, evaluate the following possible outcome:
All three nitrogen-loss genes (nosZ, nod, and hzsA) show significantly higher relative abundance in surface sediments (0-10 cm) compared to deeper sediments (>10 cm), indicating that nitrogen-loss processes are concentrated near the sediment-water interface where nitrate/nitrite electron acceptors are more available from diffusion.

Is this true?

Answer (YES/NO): NO